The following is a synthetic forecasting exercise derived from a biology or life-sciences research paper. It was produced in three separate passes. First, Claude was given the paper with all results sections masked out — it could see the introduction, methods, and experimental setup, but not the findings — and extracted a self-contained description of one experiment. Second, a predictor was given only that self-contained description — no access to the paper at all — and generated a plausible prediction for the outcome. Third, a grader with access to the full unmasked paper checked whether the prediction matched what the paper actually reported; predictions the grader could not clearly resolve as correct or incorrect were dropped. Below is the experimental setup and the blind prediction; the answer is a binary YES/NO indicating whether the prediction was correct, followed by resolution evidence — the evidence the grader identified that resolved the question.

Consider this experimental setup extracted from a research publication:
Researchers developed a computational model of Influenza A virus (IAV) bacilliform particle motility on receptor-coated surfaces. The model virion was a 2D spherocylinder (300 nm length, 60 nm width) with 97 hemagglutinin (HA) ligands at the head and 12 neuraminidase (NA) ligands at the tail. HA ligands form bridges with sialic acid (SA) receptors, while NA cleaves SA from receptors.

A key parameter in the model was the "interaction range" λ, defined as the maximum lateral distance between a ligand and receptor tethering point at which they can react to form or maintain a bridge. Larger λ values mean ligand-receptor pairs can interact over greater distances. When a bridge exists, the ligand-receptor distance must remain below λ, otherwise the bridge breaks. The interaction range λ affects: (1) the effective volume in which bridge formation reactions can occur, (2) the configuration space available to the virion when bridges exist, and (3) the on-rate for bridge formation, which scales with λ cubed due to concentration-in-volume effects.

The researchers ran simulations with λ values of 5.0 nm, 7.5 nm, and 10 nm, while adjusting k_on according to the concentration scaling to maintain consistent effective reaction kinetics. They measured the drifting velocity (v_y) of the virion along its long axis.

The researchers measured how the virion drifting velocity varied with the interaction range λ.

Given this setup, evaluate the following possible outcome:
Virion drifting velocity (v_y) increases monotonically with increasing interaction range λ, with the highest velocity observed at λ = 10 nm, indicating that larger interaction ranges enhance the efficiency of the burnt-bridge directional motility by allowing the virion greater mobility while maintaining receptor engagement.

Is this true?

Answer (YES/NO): YES